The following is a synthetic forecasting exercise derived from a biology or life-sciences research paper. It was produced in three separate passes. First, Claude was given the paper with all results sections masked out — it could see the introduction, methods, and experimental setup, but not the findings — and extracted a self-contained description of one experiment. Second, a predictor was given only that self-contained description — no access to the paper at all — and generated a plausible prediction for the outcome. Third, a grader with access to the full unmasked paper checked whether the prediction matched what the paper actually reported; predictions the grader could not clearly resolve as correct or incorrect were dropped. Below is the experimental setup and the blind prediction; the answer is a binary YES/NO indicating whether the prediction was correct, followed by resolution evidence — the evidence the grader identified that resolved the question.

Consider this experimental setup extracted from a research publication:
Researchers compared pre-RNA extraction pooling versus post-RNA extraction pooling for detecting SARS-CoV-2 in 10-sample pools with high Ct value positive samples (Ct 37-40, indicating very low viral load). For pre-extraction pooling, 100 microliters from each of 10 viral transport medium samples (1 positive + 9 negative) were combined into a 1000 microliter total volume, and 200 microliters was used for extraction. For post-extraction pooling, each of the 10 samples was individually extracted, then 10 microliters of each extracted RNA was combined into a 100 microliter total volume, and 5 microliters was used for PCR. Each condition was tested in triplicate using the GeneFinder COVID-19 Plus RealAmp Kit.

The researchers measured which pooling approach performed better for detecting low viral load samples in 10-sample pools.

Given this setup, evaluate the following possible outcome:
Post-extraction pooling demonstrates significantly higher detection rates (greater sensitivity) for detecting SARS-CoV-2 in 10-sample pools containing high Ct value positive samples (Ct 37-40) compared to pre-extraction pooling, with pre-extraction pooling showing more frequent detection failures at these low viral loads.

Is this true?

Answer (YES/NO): NO